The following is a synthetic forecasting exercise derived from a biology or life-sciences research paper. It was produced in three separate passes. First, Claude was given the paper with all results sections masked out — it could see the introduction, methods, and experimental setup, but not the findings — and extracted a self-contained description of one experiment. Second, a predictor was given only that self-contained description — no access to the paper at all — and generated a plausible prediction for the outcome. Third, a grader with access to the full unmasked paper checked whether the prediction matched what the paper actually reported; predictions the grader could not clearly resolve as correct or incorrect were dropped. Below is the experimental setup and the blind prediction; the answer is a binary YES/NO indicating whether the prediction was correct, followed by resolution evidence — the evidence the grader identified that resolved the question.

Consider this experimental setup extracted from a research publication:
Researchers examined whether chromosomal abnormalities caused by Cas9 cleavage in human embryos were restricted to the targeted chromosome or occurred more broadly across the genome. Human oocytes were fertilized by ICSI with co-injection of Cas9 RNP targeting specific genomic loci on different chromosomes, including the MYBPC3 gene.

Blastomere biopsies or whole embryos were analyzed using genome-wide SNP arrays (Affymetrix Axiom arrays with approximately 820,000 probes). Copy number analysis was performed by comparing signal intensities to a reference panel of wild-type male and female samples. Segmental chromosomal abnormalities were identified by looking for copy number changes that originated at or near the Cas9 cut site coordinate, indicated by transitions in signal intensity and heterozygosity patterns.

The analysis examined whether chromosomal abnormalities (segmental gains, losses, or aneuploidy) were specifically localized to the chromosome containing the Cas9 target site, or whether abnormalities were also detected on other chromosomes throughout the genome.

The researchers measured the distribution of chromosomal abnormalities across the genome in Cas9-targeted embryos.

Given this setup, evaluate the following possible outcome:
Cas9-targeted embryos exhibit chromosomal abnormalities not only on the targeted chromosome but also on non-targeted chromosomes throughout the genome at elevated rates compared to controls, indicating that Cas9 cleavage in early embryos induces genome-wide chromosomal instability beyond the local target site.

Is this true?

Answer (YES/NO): NO